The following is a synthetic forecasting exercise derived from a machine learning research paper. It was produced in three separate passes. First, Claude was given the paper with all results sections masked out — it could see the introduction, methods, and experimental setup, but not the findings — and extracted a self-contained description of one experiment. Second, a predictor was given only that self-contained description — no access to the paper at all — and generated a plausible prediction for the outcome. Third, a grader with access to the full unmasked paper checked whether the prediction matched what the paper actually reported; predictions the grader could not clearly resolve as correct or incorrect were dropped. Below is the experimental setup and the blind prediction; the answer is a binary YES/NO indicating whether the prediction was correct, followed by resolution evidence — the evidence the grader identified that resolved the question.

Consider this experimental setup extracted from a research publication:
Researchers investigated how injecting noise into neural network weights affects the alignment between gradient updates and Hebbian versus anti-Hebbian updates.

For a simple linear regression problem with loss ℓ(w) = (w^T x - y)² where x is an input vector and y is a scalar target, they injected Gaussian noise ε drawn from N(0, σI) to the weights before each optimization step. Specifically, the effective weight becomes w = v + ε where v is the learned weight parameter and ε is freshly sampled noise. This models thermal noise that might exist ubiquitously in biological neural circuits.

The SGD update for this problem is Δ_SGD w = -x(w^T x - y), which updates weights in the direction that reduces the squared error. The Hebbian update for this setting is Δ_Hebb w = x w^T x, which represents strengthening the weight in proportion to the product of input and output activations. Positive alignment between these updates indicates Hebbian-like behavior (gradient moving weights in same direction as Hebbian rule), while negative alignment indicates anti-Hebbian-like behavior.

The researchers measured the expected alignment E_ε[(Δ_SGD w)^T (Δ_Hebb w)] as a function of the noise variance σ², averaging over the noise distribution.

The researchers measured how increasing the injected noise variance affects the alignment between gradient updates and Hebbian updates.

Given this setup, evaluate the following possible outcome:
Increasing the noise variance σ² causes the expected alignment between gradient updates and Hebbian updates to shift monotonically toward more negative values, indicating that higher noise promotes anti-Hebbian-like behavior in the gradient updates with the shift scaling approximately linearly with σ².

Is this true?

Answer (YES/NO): YES